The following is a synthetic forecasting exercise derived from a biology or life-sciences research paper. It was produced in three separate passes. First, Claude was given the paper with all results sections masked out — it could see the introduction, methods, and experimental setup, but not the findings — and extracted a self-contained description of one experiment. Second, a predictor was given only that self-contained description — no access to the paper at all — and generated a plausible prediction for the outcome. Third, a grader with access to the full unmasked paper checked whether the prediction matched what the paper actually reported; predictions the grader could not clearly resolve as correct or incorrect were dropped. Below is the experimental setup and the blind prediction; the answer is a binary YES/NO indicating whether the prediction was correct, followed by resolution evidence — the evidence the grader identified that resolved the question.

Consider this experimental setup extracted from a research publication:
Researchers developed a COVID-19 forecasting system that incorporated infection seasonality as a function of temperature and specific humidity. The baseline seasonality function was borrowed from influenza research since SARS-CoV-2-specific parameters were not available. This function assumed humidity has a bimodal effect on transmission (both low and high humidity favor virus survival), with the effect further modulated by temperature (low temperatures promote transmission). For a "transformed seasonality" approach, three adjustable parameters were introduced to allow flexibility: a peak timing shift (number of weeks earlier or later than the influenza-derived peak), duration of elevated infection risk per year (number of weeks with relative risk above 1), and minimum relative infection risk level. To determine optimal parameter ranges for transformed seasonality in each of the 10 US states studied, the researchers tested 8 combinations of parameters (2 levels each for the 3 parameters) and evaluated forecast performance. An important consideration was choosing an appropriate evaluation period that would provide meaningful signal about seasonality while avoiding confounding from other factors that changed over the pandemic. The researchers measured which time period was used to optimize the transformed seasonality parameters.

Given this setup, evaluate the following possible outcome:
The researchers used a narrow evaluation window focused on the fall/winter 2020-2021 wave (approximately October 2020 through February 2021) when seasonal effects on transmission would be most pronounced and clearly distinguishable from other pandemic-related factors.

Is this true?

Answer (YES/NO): NO